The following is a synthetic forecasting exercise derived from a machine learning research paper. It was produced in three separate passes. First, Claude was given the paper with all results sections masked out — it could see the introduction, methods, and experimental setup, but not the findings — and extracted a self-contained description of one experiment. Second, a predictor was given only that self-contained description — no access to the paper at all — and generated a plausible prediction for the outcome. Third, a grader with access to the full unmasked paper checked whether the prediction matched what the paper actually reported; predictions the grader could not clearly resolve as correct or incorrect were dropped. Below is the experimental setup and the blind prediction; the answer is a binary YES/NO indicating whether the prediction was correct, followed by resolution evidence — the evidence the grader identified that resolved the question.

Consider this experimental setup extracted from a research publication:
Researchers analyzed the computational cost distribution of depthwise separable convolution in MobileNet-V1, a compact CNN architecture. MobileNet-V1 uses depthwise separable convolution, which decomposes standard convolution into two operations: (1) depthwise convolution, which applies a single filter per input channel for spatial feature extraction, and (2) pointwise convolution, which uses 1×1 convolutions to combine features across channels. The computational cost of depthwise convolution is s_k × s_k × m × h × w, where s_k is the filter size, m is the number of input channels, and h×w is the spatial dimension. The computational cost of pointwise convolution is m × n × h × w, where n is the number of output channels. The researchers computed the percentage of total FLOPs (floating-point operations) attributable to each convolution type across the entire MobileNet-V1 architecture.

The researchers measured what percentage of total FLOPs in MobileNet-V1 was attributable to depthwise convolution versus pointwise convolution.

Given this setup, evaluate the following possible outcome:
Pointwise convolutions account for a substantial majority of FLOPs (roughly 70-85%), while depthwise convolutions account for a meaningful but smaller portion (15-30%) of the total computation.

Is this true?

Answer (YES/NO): NO